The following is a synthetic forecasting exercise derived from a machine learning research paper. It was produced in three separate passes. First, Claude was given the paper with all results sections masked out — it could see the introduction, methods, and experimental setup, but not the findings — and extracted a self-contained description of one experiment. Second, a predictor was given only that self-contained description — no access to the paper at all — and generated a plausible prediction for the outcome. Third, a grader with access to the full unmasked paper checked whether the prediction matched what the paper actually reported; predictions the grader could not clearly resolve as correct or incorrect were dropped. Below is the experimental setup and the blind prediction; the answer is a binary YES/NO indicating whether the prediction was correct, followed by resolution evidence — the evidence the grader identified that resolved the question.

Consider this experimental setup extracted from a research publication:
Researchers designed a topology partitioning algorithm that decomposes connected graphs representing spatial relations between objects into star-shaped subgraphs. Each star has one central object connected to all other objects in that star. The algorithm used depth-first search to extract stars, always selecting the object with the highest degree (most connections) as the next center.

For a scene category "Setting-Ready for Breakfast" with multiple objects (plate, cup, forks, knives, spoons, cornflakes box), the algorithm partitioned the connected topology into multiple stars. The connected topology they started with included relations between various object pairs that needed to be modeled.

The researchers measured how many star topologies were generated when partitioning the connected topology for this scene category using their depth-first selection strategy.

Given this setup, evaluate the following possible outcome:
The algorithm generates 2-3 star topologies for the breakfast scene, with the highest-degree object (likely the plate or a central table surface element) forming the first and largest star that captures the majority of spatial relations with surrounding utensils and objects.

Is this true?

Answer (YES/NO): NO